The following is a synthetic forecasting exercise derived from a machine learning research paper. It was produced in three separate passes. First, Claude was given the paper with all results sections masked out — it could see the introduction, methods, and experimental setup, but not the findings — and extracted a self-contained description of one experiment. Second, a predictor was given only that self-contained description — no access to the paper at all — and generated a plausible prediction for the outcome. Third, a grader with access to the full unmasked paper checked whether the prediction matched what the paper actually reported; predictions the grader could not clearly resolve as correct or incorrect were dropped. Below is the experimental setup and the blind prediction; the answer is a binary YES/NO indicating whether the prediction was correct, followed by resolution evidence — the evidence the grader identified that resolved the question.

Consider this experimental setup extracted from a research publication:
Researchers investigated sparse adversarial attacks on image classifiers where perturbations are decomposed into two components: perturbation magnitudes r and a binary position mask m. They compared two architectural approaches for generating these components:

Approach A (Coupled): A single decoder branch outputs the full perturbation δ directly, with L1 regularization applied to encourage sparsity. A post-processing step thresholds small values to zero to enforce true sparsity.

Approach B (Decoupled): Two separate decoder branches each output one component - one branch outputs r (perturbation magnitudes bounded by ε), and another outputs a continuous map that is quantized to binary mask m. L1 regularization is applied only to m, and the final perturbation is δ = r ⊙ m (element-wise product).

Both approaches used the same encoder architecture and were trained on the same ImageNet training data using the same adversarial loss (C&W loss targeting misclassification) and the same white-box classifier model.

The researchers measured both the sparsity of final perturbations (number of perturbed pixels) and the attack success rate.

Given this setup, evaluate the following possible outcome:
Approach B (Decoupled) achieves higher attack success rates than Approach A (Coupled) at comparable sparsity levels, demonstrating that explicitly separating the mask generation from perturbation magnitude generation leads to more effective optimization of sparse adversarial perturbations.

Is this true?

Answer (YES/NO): NO